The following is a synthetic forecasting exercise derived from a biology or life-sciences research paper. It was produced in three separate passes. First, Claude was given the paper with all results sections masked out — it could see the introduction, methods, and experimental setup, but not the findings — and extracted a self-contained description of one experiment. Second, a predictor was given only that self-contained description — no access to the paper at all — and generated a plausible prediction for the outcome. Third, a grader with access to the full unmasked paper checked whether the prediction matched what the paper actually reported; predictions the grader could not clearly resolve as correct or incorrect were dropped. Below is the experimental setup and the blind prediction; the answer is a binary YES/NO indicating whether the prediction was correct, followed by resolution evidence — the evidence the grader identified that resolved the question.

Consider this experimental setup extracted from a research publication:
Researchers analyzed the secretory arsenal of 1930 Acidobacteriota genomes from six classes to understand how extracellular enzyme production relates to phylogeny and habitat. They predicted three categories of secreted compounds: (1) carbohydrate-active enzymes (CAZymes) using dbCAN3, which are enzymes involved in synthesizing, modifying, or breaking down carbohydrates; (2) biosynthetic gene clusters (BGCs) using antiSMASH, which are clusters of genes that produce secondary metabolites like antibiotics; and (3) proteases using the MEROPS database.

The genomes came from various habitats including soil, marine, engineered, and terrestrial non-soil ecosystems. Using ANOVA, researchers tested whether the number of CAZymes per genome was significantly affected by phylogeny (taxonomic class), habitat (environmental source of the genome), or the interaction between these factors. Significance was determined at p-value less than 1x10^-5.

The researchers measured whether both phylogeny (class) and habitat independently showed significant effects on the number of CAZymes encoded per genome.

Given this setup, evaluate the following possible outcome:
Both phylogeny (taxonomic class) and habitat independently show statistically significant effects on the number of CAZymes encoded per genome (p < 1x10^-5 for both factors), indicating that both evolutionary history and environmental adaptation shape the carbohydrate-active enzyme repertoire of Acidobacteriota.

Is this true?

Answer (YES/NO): NO